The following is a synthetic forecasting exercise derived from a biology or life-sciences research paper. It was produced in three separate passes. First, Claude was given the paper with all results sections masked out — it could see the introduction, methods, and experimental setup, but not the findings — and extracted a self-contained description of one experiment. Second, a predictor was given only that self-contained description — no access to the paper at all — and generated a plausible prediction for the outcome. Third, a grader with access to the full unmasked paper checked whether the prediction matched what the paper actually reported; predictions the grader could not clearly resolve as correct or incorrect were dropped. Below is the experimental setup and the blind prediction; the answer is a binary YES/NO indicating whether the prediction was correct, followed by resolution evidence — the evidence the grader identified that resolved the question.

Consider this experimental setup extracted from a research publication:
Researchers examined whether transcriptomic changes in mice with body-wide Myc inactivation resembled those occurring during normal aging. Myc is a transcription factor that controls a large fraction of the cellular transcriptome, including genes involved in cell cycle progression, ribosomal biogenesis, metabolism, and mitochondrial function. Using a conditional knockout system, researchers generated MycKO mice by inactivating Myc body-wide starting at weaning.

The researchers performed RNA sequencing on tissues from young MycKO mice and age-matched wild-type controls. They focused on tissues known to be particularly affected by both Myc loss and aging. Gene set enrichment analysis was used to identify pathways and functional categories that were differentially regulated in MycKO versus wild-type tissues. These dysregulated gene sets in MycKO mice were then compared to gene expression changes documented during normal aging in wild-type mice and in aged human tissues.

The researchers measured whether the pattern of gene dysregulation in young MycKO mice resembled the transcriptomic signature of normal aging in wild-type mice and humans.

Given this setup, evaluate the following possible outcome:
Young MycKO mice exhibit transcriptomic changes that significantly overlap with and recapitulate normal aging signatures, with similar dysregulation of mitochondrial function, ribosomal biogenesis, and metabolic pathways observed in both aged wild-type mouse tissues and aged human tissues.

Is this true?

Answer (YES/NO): YES